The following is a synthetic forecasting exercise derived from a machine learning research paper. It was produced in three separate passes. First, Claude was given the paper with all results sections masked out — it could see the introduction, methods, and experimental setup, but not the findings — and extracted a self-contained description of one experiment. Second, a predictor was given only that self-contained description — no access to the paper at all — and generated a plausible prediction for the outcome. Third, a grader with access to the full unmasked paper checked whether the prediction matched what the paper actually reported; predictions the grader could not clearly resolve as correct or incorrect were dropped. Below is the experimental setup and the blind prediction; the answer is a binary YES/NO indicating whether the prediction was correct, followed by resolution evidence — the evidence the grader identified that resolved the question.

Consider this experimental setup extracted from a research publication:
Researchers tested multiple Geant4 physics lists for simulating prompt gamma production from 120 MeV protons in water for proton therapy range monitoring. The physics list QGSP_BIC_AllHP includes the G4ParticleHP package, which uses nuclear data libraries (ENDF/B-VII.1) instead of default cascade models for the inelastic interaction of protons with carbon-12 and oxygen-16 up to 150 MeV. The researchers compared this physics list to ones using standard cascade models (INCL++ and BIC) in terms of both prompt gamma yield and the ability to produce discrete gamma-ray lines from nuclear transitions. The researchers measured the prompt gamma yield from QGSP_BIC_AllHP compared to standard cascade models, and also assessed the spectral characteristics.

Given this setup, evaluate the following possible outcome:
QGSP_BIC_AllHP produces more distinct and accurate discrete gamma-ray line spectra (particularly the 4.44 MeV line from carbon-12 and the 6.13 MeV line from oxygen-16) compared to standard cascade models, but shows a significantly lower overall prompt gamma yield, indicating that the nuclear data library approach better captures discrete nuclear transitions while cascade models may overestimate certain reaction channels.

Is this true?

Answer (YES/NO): NO